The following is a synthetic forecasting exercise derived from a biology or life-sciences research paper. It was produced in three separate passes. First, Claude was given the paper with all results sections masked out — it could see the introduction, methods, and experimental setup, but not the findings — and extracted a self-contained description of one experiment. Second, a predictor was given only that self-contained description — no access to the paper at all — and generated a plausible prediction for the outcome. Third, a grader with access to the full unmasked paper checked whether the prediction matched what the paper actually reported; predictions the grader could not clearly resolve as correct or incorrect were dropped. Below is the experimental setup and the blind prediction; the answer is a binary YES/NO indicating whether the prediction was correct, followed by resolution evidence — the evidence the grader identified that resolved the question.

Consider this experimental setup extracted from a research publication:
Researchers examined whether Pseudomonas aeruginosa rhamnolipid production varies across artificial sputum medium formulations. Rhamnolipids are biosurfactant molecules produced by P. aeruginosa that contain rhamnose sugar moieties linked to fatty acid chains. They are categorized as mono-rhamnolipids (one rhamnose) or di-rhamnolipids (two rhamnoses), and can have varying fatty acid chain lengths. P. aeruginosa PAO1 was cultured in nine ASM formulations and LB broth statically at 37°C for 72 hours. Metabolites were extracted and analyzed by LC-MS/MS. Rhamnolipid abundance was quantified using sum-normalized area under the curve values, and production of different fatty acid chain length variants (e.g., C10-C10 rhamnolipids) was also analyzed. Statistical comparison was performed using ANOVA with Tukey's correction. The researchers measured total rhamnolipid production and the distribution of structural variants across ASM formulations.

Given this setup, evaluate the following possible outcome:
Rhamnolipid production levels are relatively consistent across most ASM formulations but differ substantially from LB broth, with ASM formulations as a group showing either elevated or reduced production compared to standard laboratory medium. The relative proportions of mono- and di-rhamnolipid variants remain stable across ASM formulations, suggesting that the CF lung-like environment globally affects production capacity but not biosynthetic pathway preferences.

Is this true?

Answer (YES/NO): NO